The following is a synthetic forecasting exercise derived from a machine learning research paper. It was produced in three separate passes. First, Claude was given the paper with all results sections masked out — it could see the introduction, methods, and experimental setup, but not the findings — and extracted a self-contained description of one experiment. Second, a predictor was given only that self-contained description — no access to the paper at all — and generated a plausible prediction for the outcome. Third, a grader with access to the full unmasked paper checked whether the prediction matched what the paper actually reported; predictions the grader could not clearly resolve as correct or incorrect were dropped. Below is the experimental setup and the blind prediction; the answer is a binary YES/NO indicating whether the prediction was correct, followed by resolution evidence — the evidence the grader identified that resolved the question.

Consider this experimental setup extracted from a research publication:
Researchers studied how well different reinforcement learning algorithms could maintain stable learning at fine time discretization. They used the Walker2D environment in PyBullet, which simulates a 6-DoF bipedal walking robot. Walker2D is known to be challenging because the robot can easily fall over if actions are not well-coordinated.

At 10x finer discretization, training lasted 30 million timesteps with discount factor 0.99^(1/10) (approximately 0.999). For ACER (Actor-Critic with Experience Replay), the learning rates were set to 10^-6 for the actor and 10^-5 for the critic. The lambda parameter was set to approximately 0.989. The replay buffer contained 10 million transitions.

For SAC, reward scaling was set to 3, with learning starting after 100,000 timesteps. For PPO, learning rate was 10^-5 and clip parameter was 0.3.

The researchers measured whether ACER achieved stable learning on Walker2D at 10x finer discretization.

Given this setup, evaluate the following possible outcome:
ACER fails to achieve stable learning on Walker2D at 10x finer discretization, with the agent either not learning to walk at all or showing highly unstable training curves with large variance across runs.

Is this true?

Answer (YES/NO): NO